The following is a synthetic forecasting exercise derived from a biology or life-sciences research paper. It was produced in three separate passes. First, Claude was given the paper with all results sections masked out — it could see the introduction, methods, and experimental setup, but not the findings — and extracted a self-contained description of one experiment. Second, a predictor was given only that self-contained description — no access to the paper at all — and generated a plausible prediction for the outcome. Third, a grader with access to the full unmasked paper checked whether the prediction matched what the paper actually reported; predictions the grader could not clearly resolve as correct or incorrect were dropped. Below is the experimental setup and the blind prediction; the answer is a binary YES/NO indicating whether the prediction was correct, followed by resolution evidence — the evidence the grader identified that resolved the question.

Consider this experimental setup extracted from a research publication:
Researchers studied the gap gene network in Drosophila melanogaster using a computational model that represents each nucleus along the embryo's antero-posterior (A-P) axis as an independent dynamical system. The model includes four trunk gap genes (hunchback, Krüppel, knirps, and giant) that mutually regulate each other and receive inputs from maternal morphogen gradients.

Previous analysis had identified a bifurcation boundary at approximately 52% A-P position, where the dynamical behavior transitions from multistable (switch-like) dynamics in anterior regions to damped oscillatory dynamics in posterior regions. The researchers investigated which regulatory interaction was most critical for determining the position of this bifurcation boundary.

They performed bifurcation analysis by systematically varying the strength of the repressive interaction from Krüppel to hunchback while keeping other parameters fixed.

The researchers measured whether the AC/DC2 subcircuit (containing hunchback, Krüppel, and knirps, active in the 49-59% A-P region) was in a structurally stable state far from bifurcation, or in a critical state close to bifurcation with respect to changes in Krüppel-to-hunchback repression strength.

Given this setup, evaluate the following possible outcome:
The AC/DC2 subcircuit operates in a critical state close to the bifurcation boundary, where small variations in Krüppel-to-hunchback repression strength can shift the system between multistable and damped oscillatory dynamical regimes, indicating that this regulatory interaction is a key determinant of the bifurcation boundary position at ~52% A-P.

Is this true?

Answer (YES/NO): YES